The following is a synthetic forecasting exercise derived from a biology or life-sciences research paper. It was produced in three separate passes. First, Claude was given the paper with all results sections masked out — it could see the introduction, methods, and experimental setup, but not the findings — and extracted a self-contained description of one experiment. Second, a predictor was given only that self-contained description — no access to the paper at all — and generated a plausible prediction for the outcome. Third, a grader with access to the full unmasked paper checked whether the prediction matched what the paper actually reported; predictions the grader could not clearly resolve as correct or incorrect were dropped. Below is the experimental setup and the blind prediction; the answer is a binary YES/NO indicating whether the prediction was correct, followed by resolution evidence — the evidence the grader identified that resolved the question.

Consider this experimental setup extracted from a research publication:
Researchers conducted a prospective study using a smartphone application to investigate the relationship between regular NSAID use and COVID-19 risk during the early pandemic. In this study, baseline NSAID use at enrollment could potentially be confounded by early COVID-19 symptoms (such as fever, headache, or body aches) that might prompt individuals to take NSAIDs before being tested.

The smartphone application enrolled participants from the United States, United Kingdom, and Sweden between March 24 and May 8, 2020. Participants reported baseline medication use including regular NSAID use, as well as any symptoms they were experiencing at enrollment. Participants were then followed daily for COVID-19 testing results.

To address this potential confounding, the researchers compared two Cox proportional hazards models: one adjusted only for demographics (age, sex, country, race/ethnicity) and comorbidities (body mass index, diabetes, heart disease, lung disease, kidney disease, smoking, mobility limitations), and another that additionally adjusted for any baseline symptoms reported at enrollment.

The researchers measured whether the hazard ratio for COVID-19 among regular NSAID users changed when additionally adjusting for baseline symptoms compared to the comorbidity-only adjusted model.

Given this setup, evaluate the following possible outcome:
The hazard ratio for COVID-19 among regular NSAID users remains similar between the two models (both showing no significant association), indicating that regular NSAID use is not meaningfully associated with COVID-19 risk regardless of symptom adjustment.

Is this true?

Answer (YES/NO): NO